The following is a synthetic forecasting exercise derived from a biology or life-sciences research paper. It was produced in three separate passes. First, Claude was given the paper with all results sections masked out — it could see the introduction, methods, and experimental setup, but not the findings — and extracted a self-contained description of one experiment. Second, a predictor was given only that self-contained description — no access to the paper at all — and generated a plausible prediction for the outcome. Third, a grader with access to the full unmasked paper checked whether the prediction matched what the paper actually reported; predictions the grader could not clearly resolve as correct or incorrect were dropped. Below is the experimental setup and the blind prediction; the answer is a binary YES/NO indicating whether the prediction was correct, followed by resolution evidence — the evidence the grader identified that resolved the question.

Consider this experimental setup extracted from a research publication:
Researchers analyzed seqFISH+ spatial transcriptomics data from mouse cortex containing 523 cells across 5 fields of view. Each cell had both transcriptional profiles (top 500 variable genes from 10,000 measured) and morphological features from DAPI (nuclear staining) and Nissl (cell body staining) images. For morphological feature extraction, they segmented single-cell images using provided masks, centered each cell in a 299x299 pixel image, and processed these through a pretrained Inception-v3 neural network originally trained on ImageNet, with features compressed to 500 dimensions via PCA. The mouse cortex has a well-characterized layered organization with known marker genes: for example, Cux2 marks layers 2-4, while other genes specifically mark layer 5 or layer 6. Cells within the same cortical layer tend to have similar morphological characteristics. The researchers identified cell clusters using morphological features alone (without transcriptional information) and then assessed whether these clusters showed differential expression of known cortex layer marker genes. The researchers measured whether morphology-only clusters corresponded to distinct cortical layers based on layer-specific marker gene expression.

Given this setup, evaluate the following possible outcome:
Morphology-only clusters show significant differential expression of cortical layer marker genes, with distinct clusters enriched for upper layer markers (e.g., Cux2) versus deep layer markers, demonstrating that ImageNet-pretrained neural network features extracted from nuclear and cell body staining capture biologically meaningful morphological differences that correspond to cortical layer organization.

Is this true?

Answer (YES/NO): NO